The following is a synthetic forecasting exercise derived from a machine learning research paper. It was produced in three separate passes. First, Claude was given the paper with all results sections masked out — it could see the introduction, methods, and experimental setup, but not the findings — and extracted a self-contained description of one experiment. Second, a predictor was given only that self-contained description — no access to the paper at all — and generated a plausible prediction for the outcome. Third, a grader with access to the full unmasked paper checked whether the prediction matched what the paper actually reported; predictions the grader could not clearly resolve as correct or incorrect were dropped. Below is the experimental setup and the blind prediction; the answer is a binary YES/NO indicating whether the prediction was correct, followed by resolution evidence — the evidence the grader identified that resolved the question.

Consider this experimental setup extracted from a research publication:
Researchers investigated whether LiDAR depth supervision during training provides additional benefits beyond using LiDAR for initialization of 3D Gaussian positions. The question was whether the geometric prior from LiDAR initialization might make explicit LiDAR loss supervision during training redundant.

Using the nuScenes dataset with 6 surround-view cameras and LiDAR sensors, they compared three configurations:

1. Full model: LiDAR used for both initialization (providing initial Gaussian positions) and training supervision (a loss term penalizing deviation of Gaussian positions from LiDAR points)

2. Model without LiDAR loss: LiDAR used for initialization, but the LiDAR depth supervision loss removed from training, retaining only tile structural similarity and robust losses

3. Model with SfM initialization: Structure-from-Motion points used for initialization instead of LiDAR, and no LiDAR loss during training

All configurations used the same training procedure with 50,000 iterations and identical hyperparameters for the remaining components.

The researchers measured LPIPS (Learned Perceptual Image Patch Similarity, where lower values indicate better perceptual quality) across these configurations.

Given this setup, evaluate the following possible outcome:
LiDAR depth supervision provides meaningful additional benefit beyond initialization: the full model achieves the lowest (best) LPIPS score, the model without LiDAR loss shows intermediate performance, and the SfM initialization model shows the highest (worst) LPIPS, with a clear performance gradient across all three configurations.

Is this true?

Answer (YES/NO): YES